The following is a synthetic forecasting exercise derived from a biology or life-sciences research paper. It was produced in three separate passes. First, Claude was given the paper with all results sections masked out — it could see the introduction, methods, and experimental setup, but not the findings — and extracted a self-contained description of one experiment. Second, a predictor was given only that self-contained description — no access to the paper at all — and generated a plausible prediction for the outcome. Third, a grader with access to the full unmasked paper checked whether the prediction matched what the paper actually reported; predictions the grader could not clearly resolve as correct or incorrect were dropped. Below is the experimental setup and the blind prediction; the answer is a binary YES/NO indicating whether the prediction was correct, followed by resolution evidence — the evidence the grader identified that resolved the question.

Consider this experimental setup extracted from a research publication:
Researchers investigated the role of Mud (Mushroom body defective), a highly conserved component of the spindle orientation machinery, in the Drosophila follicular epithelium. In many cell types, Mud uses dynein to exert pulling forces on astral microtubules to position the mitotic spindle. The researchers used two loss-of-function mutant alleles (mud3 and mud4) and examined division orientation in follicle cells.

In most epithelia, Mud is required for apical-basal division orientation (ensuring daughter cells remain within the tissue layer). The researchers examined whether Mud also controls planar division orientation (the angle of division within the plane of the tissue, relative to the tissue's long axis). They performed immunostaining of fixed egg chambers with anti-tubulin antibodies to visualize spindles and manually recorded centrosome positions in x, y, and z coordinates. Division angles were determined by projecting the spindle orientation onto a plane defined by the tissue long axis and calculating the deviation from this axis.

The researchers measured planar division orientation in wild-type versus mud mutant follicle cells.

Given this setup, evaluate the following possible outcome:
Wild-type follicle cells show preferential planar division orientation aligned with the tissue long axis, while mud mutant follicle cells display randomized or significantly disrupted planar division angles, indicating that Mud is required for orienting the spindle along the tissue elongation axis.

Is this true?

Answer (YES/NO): NO